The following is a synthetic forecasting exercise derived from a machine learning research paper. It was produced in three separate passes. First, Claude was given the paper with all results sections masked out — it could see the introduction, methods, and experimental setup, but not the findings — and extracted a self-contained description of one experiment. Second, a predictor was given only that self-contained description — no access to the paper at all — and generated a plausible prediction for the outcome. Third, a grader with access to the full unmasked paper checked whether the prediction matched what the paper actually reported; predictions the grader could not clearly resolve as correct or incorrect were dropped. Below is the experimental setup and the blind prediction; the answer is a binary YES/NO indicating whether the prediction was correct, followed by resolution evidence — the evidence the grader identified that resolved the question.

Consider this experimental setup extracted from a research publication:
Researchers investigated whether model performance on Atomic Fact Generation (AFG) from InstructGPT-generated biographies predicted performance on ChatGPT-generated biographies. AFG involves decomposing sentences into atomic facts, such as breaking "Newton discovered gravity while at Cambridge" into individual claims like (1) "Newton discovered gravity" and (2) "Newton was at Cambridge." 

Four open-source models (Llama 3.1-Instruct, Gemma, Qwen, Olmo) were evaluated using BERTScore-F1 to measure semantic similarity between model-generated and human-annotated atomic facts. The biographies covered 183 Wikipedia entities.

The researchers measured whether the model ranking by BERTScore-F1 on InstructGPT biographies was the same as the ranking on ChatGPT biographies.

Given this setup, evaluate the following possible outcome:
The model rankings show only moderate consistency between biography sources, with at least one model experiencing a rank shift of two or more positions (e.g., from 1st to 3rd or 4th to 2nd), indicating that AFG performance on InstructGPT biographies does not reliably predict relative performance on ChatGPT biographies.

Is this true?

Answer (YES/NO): YES